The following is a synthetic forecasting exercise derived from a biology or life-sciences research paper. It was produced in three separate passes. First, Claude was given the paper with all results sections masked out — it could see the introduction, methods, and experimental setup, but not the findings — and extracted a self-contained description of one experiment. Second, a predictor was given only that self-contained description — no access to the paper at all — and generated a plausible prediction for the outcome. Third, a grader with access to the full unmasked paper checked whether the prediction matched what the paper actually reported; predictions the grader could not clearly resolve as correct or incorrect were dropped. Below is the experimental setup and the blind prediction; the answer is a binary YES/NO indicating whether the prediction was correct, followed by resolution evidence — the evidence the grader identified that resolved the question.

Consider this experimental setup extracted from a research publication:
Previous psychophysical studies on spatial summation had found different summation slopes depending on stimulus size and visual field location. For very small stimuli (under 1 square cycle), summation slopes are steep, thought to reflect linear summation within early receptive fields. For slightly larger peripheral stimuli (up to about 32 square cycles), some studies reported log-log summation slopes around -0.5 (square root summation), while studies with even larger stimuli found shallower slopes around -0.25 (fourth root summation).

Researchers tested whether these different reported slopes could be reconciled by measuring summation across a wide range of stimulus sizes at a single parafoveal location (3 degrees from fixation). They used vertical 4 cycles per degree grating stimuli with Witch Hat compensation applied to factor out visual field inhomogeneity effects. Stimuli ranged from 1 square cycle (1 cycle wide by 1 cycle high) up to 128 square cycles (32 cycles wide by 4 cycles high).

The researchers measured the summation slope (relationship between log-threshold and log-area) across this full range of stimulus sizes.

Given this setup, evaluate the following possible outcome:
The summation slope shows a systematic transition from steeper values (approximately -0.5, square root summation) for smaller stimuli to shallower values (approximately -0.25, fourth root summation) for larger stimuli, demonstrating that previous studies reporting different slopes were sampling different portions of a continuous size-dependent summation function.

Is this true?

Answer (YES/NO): NO